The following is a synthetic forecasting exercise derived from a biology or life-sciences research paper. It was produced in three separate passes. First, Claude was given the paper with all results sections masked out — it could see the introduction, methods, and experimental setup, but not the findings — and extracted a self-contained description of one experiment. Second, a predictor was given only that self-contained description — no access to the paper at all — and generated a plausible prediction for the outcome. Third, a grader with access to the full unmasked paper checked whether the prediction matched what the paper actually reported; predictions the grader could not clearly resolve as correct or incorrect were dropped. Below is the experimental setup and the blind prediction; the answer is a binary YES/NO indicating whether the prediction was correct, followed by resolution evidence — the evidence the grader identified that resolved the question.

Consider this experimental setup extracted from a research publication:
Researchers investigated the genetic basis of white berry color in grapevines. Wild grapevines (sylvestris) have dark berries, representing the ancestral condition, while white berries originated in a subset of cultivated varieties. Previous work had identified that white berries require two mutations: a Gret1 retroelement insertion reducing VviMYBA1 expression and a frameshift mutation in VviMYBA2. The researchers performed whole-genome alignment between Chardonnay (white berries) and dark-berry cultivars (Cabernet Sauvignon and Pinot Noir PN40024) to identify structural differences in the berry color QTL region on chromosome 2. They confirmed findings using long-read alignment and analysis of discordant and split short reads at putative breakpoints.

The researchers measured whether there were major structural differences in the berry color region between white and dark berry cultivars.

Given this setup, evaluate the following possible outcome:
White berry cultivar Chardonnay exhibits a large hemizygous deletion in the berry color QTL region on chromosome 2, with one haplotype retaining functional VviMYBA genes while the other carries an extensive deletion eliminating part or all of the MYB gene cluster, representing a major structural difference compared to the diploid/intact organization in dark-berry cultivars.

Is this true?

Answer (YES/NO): NO